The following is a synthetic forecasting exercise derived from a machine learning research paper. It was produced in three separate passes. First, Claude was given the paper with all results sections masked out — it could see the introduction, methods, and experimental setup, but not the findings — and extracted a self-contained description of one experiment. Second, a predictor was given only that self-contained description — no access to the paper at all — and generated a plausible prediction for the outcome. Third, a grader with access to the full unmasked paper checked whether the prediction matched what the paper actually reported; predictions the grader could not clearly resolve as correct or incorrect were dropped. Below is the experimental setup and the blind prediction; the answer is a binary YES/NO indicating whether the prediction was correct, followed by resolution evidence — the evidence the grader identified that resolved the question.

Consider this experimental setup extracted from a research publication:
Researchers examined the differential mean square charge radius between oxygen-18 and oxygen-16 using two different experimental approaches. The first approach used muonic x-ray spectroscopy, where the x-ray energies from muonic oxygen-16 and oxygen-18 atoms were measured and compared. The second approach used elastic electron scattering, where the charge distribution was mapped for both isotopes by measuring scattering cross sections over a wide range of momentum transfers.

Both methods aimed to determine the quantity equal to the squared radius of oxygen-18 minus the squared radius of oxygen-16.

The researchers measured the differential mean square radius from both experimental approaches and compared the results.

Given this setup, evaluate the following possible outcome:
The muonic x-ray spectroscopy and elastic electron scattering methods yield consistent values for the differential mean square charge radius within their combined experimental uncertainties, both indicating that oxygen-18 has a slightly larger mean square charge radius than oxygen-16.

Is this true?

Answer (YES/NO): YES